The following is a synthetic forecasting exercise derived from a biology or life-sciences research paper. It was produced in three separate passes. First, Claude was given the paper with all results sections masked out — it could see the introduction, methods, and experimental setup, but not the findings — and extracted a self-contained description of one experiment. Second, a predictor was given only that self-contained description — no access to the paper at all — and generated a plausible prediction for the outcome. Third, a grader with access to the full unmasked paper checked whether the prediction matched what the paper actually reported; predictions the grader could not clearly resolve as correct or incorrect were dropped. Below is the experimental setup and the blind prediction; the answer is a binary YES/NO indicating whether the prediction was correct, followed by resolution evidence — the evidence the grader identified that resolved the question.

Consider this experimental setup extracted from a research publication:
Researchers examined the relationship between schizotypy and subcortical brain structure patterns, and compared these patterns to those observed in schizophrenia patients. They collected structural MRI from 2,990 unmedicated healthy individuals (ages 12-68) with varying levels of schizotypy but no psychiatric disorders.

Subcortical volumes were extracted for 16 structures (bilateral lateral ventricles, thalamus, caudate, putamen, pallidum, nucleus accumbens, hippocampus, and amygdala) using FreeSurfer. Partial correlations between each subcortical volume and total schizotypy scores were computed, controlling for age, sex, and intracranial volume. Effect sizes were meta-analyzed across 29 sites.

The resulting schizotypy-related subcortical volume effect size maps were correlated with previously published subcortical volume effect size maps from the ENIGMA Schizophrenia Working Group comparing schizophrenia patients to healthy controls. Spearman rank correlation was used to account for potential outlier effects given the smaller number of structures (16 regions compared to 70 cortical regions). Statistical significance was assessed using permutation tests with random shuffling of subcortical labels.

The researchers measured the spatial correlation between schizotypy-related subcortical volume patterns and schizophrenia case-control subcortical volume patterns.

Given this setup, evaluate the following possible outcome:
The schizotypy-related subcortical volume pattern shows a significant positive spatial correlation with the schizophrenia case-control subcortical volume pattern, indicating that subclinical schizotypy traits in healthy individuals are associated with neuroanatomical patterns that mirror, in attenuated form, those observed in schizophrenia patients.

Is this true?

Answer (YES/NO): NO